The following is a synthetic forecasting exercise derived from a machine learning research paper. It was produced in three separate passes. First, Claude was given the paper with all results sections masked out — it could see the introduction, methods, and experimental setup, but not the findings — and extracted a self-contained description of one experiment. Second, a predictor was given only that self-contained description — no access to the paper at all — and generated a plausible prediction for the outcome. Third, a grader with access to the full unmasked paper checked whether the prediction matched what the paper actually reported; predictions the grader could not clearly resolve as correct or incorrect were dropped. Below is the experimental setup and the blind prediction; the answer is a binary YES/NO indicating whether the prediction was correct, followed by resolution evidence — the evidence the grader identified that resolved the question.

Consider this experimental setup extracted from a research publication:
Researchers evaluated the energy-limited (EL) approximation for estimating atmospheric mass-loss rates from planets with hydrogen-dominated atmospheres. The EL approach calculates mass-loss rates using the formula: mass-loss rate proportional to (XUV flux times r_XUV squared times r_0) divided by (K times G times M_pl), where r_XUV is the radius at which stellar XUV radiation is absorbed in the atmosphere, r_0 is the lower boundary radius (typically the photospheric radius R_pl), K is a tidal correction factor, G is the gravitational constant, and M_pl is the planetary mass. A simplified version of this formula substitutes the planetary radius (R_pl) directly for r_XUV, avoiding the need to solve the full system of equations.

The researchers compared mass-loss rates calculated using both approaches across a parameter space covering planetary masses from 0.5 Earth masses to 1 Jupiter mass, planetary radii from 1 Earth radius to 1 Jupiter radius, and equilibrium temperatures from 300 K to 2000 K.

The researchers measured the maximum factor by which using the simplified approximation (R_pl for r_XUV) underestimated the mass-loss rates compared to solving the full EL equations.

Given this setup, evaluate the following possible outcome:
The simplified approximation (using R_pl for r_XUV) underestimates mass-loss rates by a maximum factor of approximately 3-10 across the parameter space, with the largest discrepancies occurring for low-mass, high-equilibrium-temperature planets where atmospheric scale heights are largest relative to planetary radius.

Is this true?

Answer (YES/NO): NO